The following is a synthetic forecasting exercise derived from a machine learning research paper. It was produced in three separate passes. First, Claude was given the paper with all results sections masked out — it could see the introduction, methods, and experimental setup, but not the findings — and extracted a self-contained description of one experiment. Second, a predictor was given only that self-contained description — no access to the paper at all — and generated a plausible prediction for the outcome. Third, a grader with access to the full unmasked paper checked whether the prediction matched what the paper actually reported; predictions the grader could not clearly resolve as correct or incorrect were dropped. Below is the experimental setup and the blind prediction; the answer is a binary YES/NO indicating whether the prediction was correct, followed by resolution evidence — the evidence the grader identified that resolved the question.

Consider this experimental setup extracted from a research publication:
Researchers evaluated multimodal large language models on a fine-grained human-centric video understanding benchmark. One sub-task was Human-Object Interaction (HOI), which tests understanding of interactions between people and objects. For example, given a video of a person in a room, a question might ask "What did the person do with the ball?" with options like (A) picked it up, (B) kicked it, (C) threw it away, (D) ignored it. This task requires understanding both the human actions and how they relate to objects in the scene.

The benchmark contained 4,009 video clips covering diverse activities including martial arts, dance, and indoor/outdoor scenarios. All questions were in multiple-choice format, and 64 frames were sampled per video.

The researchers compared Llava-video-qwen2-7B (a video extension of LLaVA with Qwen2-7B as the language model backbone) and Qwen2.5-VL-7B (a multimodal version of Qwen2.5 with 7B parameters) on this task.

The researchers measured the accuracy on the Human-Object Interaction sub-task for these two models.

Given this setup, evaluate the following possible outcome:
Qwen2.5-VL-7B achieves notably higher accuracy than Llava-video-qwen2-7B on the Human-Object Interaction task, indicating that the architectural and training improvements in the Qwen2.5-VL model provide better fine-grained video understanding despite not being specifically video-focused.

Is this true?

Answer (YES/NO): NO